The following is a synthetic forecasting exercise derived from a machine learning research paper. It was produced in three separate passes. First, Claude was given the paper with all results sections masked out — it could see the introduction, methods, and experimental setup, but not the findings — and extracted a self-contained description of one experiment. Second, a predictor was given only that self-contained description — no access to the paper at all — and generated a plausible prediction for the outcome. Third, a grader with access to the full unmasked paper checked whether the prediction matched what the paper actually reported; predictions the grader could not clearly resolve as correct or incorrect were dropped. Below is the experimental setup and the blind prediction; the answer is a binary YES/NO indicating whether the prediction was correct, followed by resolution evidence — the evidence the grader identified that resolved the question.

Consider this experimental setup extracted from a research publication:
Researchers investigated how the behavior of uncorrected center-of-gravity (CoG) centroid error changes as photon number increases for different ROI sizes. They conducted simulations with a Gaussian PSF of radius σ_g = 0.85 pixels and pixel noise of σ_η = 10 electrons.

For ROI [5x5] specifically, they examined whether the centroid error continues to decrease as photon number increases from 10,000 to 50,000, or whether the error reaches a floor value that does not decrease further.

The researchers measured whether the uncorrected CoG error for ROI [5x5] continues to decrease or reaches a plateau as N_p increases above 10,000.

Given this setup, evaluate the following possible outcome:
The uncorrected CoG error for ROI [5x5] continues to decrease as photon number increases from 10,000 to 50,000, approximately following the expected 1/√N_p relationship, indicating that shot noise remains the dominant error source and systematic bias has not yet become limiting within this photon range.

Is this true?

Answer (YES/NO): NO